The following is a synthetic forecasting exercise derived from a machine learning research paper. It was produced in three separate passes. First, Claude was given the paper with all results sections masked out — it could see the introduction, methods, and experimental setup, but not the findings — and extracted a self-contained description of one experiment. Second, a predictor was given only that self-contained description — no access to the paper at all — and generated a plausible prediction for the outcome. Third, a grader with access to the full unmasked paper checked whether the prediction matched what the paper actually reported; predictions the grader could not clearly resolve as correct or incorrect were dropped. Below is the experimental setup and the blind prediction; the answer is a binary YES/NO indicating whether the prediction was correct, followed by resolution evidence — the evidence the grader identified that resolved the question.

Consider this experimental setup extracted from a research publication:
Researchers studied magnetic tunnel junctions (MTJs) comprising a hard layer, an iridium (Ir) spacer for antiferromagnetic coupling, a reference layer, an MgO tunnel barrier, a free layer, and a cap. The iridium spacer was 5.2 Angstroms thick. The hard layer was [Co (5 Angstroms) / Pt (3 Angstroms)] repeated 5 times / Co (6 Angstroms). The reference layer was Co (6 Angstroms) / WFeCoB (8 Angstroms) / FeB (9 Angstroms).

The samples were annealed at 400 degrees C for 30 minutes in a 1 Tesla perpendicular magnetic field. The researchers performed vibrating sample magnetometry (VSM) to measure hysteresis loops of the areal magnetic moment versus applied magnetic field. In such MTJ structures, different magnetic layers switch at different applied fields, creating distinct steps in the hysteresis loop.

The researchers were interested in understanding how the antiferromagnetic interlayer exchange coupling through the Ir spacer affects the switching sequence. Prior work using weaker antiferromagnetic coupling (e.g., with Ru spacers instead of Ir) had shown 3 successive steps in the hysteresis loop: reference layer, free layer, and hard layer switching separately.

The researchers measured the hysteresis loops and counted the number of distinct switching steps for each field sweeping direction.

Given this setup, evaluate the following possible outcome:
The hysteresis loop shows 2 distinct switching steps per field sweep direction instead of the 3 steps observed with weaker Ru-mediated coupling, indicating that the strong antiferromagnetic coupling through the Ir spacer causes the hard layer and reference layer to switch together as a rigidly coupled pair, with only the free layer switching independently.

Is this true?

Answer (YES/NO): NO